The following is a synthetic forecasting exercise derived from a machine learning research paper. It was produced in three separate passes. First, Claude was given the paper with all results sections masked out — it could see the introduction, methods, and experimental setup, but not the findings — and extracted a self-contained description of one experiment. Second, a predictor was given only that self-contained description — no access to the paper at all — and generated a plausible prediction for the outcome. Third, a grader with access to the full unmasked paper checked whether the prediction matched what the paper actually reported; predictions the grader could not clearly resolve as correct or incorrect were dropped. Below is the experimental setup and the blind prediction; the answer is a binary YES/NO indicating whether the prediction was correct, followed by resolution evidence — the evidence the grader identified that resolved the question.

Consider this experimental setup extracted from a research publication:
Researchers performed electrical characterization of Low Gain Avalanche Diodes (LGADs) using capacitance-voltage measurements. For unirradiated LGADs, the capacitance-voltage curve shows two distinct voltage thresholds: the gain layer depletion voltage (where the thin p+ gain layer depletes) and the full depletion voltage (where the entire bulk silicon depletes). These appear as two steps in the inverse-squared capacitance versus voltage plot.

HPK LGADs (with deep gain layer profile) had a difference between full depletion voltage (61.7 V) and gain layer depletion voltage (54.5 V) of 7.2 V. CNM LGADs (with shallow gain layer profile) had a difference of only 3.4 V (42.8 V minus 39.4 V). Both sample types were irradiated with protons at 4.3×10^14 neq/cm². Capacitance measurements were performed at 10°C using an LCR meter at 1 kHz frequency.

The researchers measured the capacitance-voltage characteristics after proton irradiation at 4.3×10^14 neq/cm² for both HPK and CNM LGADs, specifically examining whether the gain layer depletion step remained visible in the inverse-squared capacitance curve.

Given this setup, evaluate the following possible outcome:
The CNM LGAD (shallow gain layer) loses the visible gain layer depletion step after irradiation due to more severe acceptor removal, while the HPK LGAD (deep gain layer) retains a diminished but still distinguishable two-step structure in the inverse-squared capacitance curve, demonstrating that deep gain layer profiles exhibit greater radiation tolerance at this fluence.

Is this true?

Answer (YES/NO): NO